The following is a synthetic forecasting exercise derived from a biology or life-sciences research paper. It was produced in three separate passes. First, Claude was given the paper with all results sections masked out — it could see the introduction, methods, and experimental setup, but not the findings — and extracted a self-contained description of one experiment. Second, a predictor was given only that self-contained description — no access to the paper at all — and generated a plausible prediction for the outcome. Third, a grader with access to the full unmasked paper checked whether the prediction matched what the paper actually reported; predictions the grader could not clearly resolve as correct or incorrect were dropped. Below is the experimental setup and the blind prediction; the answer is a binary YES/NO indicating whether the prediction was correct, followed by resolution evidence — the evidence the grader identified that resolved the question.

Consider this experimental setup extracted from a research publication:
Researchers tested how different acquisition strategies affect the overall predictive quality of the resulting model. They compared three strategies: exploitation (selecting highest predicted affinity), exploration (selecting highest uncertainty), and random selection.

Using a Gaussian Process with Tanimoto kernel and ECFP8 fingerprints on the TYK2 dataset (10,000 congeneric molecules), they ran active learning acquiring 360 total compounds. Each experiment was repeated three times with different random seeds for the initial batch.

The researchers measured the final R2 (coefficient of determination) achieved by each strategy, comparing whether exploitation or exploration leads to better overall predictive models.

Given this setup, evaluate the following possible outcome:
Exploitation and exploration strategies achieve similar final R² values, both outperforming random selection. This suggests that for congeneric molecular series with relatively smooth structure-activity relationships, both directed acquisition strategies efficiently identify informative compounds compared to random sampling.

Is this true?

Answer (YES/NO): NO